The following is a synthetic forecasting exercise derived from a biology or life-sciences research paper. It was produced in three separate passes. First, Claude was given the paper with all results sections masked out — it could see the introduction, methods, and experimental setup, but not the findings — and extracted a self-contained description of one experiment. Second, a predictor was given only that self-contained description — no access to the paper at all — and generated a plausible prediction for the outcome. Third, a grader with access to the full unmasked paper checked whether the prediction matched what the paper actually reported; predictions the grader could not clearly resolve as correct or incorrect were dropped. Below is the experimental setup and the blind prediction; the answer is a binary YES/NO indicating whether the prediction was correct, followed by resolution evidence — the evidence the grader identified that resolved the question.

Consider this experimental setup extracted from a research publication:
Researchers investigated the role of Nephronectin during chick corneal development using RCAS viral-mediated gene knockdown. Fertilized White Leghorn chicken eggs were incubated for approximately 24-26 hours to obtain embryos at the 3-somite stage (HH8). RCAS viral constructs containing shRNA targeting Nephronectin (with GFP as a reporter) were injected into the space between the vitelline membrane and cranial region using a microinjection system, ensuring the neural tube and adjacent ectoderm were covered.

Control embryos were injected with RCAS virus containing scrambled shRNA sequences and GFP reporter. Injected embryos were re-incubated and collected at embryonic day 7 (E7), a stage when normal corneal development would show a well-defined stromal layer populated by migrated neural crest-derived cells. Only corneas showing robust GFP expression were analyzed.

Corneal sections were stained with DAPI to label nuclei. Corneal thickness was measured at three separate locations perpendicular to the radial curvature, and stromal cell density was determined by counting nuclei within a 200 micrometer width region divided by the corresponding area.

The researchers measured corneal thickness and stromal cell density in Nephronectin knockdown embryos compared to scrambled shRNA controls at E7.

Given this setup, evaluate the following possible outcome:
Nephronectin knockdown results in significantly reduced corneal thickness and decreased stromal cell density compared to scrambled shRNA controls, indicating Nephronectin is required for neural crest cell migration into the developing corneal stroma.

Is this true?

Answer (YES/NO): NO